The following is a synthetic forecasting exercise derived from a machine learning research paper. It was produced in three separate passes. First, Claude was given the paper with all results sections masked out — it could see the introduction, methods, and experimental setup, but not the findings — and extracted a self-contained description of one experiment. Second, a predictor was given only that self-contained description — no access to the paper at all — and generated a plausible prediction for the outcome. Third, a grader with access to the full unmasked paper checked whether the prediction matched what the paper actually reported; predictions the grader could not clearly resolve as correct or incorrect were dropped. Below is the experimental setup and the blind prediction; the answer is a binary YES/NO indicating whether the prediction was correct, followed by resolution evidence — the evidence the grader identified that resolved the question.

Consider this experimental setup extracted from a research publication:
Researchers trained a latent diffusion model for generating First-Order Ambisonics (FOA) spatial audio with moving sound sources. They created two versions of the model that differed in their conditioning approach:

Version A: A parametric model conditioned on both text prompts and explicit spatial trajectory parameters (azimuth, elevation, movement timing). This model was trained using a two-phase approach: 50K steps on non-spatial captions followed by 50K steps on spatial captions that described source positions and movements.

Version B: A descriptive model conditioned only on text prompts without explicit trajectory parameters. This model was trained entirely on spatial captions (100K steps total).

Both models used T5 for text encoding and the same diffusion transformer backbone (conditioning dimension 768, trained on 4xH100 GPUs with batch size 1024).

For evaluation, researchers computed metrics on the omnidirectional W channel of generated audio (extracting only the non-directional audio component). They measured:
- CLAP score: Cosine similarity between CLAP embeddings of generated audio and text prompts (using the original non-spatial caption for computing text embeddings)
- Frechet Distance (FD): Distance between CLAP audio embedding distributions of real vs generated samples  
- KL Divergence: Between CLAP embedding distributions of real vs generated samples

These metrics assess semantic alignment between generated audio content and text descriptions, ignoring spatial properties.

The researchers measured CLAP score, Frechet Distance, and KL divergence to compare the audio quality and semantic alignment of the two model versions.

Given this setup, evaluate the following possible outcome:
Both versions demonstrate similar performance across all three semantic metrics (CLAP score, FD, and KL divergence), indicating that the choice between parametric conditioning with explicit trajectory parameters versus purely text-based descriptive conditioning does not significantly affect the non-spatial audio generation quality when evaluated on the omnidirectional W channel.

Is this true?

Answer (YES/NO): YES